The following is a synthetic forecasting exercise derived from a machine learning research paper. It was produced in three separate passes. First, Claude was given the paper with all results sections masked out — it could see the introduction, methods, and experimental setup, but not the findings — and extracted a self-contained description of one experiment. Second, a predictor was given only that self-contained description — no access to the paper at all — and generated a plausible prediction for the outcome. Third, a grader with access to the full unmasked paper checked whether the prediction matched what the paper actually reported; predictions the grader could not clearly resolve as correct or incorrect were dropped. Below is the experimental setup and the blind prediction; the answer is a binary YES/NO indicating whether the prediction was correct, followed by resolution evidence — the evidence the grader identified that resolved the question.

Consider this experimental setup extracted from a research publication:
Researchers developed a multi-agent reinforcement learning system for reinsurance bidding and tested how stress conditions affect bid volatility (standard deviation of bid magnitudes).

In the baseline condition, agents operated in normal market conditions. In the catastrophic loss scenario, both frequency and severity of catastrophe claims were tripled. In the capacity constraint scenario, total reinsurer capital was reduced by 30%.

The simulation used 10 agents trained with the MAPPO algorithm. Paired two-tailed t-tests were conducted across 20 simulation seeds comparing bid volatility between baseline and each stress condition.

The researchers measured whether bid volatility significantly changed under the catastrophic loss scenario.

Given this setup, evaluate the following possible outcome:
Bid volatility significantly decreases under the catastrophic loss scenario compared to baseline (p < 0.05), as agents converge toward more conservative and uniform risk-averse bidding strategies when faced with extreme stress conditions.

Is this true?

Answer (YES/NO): NO